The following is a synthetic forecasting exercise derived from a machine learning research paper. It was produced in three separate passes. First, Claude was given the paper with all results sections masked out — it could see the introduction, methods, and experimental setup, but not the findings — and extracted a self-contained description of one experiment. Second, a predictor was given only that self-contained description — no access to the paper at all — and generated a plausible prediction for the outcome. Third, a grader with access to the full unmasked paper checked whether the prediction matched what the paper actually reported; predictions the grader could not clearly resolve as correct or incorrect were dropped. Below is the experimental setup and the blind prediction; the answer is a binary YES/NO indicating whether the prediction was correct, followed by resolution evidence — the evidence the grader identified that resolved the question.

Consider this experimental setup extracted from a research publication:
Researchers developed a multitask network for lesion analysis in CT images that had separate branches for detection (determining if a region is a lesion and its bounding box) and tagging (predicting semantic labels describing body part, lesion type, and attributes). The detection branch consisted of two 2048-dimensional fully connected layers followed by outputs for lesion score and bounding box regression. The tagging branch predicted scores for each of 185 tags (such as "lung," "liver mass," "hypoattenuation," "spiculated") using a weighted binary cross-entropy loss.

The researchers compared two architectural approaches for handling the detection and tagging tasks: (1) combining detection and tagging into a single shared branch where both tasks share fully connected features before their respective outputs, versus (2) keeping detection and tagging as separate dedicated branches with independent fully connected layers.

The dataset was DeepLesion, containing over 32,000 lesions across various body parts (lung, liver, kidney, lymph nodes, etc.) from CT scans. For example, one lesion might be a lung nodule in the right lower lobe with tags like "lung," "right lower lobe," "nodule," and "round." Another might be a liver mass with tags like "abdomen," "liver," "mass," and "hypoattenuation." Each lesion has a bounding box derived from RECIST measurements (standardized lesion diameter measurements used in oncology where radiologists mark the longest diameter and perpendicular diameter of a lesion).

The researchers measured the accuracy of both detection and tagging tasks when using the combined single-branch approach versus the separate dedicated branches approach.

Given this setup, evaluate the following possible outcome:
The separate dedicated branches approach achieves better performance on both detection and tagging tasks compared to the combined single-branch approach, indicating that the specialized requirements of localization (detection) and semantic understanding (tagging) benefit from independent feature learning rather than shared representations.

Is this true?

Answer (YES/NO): YES